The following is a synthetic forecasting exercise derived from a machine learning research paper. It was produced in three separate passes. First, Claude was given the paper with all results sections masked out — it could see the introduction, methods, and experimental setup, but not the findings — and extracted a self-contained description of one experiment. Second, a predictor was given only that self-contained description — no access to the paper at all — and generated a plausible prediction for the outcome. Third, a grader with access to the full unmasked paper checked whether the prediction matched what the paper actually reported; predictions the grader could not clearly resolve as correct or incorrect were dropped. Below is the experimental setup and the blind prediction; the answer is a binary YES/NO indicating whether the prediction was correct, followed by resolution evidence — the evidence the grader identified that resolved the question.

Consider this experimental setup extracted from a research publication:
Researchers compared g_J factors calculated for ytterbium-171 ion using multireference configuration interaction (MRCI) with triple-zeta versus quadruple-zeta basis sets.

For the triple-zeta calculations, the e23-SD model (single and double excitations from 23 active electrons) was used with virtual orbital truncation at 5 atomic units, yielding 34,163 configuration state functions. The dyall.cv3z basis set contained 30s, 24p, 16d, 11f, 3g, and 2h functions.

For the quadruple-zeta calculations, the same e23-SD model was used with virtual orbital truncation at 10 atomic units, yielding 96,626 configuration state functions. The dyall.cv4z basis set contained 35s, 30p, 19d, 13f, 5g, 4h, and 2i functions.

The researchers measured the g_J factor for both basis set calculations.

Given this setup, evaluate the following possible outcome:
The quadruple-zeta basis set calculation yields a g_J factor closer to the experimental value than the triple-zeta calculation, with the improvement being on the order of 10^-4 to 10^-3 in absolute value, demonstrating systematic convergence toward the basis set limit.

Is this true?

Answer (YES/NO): NO